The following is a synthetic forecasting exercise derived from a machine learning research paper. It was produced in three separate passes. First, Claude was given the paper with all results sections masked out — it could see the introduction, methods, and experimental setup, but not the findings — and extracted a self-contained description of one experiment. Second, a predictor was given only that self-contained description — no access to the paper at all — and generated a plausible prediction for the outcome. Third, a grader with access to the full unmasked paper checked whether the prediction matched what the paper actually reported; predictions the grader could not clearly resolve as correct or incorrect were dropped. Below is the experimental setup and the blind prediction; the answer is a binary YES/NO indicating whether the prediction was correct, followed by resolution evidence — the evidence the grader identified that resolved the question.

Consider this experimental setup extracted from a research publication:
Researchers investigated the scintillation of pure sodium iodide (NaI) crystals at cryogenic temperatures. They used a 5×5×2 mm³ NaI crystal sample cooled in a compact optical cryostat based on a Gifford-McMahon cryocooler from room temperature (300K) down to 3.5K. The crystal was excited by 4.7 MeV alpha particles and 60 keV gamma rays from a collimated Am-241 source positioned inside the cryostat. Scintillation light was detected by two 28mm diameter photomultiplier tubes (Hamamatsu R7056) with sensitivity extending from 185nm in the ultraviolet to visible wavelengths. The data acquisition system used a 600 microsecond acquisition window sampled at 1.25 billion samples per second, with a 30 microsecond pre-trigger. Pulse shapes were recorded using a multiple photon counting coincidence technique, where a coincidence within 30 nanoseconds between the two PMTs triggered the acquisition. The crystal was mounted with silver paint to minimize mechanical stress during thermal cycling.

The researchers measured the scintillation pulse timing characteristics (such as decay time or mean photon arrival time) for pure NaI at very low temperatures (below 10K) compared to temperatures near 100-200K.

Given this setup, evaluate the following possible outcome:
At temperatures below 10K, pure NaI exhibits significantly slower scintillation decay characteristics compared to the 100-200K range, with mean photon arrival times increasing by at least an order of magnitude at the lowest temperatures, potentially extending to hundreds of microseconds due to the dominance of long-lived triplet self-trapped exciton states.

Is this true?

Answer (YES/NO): NO